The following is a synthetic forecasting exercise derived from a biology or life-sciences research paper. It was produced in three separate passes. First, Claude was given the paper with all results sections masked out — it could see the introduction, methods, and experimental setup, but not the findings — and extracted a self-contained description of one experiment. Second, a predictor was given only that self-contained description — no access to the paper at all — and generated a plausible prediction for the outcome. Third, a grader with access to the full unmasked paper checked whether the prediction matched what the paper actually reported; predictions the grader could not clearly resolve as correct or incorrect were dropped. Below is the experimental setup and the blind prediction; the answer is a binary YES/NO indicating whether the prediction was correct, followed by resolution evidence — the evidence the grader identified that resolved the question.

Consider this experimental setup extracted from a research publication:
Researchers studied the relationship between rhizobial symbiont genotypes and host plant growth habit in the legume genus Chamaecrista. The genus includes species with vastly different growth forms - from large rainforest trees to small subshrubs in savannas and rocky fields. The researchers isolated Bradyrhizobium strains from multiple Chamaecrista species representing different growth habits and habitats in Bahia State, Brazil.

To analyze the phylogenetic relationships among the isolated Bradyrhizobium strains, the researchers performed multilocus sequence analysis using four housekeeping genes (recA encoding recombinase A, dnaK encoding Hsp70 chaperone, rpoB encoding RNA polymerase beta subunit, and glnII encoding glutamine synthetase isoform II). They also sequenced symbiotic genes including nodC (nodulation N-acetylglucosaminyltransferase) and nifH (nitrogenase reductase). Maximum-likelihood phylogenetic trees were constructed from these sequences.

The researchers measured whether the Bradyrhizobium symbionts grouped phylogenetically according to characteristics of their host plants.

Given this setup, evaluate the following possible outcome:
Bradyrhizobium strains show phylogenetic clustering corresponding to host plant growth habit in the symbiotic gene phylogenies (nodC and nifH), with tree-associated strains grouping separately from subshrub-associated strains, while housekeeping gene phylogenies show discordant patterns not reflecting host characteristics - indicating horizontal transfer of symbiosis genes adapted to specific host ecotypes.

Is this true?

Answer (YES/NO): NO